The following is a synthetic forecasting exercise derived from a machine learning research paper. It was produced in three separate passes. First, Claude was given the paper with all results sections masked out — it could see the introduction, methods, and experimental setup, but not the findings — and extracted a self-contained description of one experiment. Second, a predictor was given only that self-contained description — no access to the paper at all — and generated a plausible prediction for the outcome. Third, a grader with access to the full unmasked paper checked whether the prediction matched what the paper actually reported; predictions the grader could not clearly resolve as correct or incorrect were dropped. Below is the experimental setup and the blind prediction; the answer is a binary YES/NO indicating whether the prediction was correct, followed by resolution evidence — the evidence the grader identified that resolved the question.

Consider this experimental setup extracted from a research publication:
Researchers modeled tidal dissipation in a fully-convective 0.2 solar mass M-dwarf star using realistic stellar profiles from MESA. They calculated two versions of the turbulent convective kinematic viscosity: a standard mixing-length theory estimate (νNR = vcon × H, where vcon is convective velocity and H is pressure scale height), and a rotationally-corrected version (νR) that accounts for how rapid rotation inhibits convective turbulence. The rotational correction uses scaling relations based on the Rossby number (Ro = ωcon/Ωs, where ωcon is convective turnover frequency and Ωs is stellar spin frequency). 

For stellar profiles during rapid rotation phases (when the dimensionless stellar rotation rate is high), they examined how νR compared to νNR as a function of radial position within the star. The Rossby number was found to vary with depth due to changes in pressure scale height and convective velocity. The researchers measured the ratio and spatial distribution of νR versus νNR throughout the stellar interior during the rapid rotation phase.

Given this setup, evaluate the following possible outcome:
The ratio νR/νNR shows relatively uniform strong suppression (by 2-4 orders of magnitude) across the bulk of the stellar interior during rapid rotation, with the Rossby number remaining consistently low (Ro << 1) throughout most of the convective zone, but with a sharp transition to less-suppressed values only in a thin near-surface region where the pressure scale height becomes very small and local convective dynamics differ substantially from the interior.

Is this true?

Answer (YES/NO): NO